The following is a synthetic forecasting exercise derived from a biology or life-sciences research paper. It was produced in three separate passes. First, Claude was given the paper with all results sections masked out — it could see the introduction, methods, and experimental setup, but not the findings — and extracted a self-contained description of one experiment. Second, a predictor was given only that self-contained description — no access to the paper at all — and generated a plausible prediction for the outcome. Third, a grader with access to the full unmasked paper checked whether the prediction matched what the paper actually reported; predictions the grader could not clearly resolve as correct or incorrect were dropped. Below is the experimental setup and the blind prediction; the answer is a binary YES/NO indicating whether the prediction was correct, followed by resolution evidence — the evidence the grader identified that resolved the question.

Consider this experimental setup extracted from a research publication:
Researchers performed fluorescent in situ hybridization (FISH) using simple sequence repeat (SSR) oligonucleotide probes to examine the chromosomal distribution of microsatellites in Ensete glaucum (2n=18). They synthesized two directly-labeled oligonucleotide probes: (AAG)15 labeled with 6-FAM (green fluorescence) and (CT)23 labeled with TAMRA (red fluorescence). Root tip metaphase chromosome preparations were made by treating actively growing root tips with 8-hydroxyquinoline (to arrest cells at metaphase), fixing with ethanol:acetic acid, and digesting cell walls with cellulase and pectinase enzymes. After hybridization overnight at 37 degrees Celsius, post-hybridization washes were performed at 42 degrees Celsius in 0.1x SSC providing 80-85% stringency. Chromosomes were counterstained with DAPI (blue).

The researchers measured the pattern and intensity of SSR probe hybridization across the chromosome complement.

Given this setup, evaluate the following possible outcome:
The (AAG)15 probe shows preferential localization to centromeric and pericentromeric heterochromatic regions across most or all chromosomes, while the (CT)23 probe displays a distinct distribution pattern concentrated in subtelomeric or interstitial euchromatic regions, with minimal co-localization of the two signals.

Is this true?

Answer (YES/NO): NO